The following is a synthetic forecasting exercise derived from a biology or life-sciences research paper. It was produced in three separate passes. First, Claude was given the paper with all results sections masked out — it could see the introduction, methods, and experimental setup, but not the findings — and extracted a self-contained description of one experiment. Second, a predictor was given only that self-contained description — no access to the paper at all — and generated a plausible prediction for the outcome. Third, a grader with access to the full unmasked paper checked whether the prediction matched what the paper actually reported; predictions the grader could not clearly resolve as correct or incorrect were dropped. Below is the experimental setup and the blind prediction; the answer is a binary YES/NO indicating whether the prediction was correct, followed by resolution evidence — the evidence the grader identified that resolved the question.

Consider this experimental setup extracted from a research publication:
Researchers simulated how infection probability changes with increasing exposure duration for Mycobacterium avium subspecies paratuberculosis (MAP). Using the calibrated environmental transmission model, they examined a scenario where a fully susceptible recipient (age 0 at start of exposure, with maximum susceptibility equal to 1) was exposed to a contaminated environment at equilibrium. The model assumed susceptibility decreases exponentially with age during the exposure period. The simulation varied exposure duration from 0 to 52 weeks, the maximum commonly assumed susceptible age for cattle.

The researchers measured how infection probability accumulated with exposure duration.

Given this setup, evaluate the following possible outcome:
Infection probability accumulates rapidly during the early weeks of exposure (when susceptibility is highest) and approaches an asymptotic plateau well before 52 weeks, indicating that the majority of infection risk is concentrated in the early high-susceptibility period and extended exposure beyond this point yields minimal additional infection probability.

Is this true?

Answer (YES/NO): NO